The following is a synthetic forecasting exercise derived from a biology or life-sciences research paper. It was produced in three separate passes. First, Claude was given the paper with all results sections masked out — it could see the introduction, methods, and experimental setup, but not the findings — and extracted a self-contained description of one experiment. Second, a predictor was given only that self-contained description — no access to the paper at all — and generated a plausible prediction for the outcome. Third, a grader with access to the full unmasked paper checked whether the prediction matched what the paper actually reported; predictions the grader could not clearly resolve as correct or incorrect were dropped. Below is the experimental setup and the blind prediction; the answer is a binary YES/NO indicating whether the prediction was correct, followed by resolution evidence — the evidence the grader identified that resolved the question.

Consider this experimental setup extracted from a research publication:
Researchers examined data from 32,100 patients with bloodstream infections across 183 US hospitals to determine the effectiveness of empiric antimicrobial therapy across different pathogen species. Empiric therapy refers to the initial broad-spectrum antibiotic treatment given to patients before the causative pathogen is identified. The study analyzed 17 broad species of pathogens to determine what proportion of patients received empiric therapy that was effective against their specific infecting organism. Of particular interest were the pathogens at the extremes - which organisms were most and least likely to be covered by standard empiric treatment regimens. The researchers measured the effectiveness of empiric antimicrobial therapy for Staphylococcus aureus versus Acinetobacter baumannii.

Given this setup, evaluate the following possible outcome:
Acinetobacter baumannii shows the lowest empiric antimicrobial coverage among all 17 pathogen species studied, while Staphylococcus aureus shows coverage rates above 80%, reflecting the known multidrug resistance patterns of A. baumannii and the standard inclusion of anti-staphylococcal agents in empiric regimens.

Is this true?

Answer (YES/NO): YES